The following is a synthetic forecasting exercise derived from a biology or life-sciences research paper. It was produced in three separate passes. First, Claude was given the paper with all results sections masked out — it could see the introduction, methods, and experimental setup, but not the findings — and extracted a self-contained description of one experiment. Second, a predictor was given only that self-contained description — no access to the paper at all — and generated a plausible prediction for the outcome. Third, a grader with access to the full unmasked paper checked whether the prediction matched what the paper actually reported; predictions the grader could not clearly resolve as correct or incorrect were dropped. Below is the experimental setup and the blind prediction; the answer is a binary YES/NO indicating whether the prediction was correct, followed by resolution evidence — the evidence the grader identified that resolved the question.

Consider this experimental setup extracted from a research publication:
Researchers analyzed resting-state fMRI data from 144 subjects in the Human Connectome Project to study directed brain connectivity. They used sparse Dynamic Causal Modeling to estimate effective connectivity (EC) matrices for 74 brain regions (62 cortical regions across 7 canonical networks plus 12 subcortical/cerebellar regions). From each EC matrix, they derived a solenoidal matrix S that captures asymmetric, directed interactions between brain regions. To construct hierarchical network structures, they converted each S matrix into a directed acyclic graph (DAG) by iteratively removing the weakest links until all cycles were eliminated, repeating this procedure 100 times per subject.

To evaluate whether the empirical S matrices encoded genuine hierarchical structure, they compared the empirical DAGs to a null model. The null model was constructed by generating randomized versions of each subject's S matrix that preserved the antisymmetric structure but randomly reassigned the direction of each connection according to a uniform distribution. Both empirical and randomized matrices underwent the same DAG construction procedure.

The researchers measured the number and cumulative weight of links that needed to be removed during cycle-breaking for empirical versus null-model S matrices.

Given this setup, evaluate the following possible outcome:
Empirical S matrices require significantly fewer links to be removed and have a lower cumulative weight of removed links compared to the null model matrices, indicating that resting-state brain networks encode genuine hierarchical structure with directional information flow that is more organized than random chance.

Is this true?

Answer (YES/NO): YES